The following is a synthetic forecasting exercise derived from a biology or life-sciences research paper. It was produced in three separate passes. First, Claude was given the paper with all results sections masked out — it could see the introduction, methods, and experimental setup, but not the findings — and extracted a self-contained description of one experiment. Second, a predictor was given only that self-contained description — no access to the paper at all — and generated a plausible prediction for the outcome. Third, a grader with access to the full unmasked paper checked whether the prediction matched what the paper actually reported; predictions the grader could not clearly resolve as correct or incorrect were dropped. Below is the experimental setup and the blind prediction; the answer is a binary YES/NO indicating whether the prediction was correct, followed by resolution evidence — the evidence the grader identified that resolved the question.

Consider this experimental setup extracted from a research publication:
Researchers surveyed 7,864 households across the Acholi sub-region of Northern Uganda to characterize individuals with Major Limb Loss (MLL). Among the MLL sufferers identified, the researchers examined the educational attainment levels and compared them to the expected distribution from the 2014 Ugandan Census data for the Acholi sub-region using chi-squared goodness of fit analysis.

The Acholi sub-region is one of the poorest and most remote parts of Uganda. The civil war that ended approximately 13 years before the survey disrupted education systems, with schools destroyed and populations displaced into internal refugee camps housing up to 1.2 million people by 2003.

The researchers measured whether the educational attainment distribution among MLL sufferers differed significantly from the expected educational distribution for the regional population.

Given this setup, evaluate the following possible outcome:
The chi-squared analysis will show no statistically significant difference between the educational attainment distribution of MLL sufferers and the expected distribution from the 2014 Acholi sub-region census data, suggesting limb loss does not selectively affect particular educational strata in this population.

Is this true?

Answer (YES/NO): NO